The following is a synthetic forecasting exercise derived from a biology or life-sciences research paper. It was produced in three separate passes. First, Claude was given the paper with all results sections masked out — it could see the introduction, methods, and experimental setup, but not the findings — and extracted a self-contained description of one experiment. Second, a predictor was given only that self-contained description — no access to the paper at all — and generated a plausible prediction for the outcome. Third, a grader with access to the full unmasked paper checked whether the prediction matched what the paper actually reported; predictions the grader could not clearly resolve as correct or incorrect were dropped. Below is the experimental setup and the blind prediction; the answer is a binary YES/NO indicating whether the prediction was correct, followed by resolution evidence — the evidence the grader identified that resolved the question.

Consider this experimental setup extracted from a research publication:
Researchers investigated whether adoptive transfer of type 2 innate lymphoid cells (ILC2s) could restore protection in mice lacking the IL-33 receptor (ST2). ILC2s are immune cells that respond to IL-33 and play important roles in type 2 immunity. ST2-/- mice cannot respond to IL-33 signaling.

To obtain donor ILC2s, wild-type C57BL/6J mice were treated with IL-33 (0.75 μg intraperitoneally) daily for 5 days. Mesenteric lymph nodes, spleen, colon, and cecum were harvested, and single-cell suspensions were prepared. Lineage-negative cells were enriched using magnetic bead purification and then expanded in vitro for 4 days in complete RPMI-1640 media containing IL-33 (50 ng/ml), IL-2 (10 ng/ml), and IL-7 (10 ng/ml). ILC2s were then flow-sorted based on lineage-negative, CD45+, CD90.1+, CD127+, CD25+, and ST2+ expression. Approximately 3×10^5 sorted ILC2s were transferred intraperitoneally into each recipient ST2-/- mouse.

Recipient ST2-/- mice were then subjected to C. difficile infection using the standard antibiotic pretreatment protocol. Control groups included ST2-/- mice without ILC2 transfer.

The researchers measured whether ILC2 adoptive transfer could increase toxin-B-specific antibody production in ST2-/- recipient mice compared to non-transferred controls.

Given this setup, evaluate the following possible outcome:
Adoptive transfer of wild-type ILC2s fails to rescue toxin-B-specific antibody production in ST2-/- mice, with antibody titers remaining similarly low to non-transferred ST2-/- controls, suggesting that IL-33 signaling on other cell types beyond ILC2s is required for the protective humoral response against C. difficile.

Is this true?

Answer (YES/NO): NO